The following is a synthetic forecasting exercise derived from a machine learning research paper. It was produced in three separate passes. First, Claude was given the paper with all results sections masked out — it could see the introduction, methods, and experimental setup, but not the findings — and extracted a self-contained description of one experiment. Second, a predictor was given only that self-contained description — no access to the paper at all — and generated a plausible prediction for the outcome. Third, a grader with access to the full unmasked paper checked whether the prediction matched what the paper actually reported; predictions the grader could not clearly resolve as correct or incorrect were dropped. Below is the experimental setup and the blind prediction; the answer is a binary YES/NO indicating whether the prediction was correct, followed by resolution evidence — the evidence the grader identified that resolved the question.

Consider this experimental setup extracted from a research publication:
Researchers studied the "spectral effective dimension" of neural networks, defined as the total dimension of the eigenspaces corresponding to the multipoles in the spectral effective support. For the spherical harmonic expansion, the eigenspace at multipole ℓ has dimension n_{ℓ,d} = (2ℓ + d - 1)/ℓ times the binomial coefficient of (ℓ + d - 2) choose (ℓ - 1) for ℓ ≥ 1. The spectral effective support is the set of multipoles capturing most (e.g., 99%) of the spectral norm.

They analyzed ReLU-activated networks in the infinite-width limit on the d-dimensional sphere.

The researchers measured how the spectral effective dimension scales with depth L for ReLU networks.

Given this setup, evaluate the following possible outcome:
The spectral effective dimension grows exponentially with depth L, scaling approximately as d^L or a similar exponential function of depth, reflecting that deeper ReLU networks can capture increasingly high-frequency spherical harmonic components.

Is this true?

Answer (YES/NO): NO